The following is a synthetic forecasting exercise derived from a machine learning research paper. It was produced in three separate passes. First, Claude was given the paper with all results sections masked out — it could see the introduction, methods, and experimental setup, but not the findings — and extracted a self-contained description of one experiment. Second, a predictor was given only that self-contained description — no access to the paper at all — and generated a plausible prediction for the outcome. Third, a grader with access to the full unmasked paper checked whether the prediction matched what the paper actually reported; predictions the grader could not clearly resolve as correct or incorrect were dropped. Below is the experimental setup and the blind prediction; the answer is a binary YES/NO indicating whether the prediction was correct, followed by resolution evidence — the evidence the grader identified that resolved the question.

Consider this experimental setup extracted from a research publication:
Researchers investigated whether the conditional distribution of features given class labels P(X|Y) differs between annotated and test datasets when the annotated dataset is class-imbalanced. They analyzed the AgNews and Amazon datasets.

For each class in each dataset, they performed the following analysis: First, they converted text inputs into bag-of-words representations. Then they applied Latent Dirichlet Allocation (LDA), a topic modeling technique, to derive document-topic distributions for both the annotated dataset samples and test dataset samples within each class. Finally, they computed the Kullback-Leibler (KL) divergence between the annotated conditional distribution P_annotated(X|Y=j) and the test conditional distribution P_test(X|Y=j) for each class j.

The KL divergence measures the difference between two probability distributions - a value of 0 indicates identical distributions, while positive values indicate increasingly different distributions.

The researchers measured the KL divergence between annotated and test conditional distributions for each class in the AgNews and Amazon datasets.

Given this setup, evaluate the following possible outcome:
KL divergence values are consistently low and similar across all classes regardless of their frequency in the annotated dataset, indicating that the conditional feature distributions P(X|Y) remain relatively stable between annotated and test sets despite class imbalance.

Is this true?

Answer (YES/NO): NO